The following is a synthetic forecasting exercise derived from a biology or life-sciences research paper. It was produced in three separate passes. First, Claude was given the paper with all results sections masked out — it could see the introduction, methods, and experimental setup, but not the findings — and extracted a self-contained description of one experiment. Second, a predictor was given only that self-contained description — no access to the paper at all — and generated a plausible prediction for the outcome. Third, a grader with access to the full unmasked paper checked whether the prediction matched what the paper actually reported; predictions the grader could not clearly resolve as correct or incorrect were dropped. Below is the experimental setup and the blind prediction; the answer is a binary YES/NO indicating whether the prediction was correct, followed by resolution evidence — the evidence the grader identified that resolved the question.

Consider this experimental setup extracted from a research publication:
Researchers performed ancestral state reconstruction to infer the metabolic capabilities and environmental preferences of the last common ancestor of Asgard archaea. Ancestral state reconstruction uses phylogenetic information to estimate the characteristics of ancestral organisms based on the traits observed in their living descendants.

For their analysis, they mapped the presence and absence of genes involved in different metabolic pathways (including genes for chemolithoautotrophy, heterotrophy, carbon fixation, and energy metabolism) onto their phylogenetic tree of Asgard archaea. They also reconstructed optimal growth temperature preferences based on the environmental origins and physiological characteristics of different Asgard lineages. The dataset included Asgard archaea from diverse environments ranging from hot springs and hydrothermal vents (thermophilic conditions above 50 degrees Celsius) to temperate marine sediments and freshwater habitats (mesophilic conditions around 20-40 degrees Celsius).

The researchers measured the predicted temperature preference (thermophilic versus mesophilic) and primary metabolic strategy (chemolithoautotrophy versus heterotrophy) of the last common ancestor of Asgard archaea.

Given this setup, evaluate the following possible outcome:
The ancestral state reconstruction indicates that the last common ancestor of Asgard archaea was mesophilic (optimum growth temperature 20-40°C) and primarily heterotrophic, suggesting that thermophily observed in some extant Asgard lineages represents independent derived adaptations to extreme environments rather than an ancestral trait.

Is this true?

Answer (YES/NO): NO